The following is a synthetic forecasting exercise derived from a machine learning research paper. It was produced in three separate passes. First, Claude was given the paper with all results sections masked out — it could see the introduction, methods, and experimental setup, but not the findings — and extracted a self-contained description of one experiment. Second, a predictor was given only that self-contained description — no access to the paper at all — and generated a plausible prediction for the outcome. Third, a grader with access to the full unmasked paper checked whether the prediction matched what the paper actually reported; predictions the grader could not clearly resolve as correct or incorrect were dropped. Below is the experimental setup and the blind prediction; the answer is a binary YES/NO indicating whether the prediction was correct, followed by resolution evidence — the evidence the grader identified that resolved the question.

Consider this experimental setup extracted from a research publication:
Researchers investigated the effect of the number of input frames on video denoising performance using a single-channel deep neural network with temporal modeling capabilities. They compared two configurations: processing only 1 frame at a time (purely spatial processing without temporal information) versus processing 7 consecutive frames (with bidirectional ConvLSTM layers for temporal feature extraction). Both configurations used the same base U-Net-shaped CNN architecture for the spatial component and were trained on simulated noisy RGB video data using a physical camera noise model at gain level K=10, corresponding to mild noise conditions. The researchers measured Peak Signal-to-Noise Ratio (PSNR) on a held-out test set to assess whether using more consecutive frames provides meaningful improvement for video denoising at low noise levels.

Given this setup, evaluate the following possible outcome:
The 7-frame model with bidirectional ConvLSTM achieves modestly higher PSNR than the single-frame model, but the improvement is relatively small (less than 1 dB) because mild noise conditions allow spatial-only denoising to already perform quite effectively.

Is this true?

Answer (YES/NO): NO